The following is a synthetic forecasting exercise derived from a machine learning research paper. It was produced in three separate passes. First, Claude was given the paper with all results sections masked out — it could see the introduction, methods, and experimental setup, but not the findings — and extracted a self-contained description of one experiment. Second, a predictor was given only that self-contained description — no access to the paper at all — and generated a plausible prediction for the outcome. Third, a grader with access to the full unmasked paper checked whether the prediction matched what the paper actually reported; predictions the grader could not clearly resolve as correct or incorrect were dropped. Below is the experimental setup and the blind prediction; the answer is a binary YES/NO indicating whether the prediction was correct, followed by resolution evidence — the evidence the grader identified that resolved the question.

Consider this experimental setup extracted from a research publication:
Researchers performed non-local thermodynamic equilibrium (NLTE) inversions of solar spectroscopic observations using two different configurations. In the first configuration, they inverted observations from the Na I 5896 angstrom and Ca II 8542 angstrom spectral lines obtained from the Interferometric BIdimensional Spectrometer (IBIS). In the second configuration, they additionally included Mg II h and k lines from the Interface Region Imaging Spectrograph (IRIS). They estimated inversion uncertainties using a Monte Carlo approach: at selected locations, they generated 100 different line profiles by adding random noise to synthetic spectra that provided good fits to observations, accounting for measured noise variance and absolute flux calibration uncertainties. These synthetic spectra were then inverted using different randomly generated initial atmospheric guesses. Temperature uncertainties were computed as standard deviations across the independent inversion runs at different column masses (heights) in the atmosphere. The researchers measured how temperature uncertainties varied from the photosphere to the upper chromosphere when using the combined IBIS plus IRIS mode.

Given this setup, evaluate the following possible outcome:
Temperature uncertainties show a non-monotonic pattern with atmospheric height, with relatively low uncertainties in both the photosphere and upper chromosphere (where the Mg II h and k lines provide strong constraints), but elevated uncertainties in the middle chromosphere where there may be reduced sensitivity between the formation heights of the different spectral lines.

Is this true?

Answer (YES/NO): NO